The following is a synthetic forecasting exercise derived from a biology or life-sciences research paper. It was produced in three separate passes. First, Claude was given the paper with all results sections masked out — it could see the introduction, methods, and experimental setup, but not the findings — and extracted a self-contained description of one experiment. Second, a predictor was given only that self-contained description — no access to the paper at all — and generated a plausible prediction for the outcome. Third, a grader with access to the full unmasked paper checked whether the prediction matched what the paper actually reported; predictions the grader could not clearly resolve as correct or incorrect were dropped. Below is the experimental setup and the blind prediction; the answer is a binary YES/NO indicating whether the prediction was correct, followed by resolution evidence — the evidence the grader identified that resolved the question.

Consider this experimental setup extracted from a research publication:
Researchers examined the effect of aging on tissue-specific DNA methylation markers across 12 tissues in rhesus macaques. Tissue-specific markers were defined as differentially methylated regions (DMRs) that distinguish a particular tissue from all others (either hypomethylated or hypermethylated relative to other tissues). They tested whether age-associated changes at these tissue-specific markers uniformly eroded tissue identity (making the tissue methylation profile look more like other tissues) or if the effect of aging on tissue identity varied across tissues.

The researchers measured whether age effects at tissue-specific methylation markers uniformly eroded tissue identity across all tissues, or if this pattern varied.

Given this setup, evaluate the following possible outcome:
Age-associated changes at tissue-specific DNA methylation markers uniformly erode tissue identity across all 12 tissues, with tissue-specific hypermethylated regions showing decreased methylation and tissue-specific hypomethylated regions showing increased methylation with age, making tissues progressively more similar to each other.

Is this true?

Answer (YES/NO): NO